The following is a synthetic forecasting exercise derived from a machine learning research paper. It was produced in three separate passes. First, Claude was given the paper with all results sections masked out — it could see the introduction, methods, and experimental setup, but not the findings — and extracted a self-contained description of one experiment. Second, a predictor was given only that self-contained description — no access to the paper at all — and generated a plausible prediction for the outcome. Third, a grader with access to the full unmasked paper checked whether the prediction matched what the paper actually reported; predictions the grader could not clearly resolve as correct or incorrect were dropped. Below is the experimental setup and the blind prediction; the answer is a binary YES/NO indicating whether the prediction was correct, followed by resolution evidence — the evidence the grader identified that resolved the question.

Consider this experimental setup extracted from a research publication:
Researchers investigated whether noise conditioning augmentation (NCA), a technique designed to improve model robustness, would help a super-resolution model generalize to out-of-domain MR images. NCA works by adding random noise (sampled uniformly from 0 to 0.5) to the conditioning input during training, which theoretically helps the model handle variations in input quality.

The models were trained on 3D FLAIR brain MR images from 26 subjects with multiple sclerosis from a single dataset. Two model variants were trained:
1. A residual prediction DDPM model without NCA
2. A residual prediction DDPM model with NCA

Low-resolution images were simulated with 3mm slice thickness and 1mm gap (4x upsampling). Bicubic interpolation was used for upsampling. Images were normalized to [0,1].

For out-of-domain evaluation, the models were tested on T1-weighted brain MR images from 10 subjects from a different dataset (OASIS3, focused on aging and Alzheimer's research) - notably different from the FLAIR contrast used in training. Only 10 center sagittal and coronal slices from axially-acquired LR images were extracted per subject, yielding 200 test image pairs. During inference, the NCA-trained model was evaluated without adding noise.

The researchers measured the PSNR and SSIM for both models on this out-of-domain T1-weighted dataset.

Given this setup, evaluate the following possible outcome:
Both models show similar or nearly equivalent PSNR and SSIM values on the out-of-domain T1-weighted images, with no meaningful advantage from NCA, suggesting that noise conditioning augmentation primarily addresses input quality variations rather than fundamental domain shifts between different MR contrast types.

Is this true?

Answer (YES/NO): NO